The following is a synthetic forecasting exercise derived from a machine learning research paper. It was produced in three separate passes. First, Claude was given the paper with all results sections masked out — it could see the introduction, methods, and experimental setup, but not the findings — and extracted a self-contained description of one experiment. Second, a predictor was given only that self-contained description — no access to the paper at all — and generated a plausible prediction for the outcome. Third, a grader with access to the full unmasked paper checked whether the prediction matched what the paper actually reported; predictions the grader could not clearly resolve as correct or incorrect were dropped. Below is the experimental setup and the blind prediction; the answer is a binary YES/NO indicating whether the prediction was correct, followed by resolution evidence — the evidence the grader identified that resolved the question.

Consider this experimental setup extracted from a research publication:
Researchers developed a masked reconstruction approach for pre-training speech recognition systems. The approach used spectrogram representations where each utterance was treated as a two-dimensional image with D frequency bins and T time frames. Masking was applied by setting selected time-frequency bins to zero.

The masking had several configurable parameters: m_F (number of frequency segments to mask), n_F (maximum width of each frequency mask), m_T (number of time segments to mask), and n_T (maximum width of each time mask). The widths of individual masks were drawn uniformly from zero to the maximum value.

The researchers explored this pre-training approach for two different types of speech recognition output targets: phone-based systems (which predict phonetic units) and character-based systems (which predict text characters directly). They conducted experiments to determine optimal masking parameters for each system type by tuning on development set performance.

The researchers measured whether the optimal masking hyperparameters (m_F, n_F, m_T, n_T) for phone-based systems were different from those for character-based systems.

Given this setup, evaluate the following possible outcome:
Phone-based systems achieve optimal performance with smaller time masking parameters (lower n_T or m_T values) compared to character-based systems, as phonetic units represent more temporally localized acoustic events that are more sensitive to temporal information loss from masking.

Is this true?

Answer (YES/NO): NO